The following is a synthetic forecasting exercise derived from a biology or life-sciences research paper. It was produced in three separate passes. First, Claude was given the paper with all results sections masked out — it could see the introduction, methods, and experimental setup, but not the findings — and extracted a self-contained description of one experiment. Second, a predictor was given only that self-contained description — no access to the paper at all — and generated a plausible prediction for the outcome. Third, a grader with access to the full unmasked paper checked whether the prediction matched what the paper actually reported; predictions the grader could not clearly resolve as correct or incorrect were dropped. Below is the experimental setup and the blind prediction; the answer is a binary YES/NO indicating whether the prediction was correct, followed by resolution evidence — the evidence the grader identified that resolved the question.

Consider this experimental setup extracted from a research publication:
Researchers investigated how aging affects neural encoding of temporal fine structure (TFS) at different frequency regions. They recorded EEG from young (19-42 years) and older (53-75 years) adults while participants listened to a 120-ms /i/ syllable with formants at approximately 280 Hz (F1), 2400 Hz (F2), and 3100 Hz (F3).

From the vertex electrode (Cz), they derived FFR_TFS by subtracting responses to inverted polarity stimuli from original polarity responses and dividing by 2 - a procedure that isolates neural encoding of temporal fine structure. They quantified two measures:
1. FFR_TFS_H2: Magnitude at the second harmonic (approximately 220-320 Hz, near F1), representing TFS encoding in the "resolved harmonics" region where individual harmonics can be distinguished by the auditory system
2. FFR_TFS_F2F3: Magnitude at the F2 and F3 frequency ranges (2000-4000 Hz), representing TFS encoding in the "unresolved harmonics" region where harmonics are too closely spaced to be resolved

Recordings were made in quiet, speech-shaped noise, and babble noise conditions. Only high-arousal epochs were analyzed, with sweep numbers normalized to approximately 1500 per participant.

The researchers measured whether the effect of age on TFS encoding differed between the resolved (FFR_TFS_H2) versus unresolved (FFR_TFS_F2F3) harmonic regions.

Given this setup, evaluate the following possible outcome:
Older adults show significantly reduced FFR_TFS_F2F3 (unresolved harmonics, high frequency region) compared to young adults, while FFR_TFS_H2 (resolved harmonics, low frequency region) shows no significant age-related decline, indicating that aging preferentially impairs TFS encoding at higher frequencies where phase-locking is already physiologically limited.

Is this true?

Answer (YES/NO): NO